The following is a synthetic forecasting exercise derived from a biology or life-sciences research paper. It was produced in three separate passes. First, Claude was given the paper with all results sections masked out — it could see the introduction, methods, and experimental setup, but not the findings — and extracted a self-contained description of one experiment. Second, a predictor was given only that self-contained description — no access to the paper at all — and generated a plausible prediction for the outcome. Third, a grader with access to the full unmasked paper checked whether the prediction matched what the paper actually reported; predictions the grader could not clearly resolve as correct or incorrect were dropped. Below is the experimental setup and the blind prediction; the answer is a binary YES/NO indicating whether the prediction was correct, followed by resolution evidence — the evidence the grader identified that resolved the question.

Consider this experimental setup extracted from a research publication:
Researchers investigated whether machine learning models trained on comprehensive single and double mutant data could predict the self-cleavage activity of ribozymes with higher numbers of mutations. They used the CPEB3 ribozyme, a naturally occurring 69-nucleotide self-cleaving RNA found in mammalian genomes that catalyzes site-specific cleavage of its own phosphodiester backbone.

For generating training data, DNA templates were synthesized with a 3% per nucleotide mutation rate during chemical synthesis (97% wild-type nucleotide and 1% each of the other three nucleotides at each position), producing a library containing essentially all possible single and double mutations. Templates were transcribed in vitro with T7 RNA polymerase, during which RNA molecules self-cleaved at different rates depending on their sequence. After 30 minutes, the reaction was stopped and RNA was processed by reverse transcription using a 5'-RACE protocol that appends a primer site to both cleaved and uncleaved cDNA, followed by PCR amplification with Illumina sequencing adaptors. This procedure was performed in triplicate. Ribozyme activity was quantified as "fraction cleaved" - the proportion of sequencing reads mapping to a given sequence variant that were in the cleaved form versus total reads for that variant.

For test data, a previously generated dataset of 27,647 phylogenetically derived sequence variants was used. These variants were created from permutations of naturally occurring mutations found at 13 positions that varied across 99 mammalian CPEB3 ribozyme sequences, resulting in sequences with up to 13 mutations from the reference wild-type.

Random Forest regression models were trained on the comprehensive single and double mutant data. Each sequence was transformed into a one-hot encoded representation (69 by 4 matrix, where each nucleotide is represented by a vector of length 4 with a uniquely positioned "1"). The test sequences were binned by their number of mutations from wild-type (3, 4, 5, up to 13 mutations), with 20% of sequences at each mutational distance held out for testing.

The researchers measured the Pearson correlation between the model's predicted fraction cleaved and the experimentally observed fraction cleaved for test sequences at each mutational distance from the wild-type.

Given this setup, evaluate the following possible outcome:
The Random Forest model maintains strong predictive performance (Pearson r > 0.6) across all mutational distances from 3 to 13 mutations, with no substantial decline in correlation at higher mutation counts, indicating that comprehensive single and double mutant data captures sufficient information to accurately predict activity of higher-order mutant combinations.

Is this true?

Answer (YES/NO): NO